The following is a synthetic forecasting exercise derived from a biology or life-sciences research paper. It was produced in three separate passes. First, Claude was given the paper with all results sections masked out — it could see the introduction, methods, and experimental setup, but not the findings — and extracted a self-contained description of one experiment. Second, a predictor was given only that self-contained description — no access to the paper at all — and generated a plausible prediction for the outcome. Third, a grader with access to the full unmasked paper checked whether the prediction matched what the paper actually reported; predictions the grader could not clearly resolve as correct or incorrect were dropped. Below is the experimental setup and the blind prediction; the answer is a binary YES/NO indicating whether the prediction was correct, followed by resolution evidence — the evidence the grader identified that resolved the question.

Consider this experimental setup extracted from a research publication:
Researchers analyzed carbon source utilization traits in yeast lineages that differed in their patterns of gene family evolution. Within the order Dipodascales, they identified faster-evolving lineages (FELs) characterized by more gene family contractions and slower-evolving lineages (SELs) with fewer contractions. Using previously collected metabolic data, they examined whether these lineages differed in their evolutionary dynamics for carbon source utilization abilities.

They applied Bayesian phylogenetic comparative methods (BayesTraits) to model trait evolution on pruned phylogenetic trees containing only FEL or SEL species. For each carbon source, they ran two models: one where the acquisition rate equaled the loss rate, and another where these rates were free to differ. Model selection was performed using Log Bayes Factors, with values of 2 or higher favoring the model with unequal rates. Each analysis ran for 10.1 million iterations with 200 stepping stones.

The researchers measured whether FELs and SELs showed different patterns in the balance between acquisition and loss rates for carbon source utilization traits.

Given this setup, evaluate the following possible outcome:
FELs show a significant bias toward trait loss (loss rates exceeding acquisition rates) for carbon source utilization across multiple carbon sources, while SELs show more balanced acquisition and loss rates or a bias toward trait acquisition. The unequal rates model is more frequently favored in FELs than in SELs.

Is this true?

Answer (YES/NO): NO